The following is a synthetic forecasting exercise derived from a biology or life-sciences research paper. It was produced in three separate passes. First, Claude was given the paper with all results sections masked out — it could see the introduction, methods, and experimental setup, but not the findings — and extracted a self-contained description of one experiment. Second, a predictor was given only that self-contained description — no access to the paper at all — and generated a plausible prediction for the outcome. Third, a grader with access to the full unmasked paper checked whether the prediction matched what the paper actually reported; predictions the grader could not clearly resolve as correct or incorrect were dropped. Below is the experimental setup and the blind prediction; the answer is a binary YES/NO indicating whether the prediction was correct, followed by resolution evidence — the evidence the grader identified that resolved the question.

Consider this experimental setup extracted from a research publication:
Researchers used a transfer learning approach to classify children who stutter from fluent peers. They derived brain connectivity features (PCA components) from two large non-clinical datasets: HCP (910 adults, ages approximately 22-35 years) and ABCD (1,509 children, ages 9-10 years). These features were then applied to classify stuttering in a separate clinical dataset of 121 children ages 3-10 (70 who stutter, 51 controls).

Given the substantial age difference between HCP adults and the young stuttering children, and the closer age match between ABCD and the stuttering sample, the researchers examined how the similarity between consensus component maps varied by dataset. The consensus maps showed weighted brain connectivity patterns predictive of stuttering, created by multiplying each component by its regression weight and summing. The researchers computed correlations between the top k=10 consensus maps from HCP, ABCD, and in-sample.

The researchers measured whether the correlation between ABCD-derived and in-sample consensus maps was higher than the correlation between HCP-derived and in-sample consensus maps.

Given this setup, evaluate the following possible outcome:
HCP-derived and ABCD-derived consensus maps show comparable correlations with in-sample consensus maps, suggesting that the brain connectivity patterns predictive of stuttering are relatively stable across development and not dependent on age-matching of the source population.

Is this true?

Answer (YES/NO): NO